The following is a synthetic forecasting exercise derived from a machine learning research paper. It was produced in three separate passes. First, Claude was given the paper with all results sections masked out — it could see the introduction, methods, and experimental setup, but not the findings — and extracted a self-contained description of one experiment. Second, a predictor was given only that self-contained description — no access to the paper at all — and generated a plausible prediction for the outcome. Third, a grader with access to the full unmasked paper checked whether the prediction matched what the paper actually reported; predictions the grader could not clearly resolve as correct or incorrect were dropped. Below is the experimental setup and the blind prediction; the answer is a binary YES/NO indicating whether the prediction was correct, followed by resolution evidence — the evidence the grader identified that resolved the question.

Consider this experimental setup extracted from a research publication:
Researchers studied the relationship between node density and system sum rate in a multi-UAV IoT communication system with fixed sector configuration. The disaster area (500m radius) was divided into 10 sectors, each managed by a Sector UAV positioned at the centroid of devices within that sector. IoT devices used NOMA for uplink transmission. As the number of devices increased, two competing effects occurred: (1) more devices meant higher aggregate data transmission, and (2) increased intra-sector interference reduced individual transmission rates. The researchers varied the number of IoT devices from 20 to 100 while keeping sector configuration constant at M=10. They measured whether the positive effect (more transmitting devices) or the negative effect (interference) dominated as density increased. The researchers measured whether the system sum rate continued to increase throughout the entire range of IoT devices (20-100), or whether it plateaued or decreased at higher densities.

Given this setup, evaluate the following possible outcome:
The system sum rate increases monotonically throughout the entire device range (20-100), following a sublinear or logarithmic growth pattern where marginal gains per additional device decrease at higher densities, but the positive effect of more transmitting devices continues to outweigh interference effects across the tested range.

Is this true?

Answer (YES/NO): YES